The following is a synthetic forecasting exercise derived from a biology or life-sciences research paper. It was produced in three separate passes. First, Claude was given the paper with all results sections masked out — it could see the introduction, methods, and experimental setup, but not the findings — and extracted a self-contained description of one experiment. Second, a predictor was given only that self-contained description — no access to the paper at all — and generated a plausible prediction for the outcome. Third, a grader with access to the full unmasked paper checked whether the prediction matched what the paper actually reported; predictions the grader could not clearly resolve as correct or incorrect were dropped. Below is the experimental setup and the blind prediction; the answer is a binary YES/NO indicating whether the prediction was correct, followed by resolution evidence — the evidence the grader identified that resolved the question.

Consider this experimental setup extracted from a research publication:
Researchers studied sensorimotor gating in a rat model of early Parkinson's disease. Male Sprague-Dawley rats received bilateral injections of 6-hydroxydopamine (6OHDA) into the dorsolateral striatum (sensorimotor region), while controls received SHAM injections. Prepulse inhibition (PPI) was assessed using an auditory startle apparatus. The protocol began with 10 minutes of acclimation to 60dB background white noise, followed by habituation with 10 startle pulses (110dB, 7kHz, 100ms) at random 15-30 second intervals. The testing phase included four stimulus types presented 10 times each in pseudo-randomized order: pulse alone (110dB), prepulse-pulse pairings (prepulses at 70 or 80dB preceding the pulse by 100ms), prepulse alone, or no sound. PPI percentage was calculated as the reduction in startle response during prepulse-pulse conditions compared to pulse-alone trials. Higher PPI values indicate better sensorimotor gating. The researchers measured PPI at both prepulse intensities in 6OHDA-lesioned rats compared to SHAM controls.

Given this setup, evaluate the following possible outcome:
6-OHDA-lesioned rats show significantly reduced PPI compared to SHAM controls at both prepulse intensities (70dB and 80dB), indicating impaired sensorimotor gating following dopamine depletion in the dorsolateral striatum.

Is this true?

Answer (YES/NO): NO